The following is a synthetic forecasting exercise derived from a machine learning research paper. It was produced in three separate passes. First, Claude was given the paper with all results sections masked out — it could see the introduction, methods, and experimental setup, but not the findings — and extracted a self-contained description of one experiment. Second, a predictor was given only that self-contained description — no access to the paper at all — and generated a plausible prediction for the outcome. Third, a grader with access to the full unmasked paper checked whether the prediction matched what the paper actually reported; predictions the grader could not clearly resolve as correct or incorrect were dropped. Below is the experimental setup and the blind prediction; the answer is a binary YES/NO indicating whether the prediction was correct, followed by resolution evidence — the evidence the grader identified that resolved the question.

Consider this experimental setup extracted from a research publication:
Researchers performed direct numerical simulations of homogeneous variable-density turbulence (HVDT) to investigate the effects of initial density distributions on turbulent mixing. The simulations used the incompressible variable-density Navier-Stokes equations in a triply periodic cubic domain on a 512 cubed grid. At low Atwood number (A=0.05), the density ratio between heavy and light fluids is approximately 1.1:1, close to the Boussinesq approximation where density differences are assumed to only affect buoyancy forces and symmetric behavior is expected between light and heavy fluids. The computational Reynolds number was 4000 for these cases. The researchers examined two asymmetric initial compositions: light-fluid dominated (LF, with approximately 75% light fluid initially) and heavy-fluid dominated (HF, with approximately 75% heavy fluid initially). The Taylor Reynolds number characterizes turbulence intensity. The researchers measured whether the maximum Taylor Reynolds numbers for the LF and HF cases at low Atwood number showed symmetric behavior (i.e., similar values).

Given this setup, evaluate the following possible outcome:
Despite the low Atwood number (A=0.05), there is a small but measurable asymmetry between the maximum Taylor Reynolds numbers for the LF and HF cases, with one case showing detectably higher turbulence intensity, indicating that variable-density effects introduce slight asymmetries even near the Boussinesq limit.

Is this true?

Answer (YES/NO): NO